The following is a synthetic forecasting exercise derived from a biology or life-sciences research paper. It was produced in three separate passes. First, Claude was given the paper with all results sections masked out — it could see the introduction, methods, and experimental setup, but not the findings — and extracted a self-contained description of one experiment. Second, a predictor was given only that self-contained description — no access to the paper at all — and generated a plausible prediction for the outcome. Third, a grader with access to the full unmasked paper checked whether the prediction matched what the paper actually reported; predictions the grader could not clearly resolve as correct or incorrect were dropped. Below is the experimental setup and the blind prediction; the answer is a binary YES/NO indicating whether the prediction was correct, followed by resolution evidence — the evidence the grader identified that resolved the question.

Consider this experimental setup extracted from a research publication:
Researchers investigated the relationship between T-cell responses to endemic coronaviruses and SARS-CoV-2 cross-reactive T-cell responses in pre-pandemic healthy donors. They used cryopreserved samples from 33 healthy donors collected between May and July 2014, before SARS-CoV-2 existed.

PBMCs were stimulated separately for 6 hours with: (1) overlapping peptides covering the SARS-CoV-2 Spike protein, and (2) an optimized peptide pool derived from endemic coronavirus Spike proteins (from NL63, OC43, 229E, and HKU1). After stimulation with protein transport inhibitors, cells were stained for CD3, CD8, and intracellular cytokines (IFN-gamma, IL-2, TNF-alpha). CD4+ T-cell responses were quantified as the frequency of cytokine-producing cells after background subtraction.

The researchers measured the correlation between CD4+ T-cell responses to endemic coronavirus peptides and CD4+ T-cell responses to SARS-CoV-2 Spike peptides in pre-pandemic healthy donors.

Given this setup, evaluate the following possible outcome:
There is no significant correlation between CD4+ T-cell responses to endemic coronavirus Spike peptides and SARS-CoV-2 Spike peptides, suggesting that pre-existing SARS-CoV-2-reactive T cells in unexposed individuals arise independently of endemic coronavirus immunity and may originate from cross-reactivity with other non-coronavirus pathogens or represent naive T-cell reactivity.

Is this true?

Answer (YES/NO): NO